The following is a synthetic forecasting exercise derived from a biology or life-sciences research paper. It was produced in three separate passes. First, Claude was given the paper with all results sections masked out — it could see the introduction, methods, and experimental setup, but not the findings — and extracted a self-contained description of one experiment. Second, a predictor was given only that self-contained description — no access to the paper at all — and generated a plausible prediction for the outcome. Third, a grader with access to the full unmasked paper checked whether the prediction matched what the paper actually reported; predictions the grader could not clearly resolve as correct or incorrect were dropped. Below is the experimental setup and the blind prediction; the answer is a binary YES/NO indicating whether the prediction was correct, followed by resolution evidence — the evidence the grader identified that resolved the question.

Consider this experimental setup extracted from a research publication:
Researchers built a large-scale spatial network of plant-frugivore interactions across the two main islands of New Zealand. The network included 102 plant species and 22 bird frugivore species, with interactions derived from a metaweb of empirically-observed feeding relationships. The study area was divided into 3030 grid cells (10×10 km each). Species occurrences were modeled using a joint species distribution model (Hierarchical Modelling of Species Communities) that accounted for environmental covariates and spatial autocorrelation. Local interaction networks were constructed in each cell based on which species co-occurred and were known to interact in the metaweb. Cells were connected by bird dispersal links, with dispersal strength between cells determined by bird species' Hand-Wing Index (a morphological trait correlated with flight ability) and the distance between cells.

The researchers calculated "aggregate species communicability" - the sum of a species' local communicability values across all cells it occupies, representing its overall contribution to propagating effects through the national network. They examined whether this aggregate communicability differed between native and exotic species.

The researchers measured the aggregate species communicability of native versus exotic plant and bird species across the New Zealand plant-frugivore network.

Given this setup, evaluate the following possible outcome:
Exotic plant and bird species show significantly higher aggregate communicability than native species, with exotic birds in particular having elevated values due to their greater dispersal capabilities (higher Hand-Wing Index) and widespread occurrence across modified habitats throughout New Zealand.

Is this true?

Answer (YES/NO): NO